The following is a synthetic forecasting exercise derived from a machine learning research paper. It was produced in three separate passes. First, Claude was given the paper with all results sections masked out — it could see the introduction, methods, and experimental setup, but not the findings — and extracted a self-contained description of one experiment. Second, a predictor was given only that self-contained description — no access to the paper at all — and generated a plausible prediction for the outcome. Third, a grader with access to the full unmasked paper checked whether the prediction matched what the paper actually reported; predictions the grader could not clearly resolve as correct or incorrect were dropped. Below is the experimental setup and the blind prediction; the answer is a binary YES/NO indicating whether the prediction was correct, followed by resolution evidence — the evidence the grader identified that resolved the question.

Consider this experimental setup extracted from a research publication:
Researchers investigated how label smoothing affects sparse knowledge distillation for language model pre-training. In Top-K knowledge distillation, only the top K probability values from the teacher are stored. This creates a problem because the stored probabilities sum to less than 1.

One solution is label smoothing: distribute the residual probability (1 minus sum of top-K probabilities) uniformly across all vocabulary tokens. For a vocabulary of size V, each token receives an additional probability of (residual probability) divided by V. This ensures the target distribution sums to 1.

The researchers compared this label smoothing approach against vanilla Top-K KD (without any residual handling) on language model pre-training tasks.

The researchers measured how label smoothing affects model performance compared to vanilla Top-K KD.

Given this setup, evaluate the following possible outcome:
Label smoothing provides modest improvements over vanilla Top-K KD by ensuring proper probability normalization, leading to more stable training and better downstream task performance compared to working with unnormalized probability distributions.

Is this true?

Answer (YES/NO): NO